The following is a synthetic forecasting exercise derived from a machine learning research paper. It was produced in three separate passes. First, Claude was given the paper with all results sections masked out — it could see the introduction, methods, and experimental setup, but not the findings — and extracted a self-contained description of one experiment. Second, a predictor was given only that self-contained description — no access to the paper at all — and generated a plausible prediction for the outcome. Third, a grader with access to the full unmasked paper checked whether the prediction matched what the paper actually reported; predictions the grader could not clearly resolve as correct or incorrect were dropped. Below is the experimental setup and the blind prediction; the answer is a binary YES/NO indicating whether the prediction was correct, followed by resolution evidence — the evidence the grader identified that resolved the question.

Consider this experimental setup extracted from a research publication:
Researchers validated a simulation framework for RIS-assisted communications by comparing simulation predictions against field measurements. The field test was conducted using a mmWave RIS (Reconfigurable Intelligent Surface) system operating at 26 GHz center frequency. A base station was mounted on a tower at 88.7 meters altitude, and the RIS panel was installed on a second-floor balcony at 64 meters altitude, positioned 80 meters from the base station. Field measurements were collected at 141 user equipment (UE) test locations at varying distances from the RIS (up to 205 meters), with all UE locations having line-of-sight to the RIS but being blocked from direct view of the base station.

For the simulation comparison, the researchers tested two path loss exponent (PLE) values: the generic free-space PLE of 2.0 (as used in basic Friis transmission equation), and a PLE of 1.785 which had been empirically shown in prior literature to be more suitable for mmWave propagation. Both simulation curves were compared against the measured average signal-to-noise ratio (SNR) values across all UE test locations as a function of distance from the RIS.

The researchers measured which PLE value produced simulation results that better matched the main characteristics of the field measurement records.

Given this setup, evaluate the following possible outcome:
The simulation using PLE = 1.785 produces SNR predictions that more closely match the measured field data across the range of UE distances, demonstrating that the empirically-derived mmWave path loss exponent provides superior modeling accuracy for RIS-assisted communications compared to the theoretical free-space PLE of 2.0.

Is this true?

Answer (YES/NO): YES